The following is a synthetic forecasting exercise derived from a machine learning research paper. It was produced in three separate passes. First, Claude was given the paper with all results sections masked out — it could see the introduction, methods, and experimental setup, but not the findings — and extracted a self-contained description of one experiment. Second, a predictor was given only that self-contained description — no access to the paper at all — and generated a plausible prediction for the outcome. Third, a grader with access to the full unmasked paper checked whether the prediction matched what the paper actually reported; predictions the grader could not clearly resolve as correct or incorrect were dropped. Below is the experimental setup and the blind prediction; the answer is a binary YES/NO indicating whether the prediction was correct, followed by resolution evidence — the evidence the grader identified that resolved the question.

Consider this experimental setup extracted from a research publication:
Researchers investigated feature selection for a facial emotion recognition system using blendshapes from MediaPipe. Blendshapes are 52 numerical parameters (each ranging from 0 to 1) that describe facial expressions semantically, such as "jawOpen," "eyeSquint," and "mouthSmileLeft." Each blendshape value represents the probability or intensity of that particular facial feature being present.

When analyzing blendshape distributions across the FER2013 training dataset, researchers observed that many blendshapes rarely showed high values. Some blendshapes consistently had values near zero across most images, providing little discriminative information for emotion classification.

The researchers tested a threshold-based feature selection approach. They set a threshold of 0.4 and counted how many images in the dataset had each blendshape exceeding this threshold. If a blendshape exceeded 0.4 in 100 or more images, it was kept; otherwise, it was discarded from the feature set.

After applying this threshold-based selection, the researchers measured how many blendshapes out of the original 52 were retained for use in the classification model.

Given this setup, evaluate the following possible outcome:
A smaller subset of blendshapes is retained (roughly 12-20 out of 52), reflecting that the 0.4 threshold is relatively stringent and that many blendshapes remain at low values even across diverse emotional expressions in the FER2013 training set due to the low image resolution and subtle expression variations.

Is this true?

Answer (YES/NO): NO